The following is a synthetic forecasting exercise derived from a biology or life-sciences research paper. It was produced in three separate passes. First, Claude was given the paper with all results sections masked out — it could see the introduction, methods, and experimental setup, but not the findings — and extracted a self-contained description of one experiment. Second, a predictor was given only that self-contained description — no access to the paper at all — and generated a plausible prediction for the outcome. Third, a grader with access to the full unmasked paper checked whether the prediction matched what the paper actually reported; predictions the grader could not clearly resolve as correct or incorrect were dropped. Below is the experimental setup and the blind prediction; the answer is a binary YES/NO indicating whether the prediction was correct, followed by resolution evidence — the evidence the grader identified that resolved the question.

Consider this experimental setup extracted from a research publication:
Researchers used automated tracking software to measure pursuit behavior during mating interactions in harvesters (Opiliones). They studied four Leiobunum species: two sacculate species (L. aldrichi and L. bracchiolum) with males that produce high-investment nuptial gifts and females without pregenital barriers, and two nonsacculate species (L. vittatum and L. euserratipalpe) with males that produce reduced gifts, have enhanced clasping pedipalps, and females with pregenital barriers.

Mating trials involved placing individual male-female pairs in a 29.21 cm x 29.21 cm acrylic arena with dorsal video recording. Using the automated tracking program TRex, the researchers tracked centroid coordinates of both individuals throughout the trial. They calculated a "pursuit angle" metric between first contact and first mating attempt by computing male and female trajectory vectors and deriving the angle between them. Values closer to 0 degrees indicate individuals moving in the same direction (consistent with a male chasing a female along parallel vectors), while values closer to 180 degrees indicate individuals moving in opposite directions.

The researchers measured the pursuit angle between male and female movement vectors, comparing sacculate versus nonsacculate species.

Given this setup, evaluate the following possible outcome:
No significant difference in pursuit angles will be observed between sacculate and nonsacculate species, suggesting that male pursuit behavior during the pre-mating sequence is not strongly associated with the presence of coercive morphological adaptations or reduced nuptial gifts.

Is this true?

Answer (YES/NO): NO